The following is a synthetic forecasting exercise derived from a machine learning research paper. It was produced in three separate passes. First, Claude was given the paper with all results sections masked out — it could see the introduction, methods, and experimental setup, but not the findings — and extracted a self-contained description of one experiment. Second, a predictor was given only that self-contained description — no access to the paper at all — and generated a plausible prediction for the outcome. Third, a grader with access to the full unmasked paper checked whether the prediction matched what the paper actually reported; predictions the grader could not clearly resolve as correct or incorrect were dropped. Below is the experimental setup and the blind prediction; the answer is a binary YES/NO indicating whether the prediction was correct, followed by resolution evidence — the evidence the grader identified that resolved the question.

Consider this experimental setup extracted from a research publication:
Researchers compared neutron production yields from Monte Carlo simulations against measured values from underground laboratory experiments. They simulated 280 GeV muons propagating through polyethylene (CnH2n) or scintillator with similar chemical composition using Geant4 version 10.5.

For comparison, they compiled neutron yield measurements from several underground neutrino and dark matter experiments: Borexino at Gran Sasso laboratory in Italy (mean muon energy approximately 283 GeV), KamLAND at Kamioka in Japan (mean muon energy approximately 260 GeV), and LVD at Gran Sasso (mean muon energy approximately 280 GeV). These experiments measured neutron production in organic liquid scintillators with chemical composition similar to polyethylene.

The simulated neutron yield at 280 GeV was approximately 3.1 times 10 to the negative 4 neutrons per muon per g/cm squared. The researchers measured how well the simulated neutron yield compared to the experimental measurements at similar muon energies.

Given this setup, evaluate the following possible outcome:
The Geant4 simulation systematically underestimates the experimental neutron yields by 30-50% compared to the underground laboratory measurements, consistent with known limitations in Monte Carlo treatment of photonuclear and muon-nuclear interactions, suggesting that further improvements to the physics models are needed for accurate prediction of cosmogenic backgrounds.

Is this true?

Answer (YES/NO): NO